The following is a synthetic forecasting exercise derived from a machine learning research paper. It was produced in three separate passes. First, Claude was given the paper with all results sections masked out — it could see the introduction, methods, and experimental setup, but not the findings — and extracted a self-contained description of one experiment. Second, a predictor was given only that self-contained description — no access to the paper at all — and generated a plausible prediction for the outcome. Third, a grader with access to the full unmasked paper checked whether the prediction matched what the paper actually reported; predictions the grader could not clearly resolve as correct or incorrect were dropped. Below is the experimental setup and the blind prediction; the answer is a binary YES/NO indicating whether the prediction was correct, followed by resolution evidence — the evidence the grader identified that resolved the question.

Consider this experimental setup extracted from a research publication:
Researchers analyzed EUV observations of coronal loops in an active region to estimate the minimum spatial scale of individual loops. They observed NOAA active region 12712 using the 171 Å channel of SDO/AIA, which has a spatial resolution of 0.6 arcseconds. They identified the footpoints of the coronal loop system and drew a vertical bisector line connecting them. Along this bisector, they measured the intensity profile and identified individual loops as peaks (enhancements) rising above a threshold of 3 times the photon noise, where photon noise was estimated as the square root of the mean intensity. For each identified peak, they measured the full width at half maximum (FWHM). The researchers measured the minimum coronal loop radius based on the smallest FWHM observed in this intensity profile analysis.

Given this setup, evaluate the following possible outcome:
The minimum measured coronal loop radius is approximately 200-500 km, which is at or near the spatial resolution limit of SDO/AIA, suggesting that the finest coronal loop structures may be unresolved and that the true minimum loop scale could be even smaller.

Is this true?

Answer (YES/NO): NO